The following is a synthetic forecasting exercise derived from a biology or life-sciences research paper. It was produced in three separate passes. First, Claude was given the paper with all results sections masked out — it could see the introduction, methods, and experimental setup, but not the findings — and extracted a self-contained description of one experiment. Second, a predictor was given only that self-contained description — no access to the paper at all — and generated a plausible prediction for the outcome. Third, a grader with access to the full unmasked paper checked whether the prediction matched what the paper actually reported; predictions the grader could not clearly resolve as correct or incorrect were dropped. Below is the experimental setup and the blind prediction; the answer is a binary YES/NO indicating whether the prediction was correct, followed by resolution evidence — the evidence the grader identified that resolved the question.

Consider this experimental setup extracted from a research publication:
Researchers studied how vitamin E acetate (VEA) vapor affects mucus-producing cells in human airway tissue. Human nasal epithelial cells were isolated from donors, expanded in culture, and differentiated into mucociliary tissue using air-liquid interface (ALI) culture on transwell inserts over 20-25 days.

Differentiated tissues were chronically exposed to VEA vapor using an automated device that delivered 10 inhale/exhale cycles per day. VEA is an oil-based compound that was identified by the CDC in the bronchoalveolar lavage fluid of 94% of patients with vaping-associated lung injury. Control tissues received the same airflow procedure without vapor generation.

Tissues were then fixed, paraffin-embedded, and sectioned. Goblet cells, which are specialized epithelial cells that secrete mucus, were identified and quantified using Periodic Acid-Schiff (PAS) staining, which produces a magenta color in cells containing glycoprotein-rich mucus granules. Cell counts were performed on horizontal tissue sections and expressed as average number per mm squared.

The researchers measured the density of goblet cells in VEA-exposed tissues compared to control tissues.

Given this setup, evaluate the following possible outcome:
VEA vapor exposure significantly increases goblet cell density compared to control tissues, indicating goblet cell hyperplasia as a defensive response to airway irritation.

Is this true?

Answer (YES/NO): YES